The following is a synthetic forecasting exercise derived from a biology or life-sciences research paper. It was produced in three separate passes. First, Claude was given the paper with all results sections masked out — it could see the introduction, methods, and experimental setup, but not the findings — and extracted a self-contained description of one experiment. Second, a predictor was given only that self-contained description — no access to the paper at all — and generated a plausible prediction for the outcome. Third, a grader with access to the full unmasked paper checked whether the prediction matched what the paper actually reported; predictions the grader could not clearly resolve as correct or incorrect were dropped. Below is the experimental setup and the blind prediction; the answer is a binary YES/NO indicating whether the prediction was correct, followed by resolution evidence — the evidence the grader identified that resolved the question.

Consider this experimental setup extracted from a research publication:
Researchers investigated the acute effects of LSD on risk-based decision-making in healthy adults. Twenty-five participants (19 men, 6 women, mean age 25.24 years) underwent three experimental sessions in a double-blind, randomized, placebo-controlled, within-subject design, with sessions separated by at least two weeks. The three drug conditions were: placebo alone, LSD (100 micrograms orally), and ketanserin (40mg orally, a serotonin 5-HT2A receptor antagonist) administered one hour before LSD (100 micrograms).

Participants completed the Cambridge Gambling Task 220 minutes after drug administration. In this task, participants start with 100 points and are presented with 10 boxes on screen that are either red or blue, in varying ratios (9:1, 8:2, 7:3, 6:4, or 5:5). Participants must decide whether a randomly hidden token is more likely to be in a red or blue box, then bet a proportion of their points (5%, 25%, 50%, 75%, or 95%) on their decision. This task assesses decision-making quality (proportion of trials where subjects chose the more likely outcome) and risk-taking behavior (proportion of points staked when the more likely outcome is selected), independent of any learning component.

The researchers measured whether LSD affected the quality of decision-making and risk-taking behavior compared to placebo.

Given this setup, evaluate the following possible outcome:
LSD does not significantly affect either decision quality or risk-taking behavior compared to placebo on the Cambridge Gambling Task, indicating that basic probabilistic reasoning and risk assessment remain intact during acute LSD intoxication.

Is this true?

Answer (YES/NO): YES